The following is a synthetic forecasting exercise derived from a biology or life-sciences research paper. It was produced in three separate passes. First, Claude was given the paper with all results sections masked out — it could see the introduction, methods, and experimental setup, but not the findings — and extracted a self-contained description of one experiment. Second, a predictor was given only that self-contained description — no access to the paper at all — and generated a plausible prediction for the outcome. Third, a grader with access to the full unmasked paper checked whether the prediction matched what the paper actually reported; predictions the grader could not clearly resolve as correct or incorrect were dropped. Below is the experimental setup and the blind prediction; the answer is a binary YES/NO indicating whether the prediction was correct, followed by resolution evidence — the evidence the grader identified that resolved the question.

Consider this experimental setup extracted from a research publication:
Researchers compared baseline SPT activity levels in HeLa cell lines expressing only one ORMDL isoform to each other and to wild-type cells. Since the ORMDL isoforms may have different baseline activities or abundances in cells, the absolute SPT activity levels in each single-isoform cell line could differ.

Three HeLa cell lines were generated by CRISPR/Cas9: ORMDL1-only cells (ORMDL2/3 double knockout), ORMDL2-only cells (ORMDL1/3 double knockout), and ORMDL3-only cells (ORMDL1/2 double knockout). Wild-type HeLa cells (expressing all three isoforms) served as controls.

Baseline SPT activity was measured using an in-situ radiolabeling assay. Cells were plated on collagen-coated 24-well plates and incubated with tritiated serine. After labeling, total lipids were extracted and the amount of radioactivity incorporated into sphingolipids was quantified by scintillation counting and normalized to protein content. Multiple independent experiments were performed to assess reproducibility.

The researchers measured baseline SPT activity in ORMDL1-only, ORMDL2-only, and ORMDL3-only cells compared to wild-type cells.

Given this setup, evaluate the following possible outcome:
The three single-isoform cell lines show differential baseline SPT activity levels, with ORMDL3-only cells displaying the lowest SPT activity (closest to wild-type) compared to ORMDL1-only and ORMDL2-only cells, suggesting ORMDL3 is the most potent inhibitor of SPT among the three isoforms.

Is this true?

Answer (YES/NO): NO